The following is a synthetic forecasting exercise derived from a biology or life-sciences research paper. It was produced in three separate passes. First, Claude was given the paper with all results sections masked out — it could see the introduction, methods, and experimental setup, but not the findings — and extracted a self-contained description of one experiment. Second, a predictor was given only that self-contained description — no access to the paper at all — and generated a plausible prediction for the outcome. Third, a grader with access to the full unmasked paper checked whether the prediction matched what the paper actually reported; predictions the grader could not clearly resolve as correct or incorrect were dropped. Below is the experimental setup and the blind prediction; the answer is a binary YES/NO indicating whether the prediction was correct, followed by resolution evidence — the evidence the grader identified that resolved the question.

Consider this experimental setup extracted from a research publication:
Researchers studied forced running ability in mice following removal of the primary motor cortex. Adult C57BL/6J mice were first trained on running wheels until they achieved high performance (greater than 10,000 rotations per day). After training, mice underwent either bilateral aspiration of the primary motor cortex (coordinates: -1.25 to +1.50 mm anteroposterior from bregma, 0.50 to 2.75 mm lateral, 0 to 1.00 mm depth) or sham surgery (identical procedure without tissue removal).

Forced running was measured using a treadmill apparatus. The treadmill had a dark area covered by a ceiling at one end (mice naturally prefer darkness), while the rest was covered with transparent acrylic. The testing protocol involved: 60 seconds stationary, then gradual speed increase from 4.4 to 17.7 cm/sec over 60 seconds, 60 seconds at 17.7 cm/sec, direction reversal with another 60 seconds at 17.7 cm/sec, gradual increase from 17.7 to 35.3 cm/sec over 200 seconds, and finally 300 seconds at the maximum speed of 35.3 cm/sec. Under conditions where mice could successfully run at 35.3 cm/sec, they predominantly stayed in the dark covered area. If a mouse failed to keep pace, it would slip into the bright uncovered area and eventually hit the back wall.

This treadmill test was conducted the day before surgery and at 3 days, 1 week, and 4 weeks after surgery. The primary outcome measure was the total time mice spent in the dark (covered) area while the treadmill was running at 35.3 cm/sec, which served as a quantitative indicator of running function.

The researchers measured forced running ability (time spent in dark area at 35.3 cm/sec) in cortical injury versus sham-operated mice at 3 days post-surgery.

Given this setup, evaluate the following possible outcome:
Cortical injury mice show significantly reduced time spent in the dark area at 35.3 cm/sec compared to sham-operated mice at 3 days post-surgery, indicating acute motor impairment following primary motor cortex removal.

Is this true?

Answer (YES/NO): NO